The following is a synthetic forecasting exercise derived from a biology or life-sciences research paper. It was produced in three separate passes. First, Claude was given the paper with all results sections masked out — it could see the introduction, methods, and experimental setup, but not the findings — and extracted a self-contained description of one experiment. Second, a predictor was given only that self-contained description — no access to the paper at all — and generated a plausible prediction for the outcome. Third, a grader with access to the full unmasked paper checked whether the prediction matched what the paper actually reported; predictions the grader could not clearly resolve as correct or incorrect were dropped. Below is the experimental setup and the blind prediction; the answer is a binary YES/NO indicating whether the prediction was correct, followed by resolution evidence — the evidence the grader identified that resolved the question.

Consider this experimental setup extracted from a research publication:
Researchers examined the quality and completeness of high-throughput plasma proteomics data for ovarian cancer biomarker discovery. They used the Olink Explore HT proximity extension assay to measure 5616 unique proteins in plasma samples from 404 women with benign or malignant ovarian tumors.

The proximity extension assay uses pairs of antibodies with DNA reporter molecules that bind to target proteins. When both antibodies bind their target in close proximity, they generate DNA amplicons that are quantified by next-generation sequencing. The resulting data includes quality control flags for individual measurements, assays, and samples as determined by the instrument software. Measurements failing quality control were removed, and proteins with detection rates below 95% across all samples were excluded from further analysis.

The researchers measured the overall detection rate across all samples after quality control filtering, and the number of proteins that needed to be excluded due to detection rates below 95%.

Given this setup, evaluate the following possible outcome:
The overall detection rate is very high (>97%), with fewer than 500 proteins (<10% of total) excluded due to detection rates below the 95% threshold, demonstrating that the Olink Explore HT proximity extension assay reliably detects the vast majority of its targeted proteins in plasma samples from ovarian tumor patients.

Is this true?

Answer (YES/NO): YES